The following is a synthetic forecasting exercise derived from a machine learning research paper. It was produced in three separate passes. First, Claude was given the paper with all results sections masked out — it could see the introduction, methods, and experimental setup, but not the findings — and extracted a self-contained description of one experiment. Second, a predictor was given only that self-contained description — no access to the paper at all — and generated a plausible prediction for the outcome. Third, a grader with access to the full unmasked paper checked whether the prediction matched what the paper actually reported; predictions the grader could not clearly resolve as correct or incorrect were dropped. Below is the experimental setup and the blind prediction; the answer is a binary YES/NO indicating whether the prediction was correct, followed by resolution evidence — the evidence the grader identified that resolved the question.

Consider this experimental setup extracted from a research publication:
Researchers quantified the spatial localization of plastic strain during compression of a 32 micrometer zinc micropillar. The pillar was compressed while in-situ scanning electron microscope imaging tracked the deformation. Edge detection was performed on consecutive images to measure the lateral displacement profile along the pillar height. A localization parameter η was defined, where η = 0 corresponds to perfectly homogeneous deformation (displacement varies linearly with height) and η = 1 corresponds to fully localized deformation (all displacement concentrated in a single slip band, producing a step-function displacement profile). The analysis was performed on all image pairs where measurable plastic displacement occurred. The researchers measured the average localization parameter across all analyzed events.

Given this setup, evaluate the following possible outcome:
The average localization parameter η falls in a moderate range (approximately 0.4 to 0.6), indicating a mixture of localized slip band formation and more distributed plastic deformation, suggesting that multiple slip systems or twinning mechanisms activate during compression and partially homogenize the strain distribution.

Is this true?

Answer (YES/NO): NO